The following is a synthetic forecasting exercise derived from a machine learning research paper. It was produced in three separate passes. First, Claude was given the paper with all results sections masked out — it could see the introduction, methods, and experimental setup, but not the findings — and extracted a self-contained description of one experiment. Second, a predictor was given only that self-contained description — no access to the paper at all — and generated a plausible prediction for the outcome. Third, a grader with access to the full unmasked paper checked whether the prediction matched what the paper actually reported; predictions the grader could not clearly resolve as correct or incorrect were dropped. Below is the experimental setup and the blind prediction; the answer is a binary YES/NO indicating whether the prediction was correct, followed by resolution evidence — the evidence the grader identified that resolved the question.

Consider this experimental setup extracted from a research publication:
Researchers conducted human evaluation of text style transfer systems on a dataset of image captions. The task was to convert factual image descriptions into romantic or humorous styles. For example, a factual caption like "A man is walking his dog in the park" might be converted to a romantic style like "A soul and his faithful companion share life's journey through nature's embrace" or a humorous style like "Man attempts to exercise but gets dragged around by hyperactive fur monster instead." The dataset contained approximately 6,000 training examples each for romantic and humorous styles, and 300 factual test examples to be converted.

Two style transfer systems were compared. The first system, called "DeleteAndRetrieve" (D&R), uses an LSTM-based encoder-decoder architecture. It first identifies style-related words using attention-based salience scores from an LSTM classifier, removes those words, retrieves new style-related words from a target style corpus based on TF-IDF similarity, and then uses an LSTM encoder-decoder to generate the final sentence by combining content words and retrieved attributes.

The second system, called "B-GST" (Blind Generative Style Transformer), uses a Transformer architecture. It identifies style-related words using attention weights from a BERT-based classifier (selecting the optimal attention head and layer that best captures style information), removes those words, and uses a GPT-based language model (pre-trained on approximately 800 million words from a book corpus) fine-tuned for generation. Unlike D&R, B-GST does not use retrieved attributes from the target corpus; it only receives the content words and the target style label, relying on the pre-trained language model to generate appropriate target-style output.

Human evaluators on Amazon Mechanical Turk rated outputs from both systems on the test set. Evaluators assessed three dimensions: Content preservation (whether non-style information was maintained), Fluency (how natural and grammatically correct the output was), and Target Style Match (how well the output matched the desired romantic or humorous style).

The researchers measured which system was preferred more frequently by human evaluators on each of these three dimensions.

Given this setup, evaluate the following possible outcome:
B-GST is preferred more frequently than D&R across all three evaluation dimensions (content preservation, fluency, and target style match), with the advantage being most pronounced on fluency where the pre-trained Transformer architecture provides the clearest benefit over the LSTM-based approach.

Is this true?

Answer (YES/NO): NO